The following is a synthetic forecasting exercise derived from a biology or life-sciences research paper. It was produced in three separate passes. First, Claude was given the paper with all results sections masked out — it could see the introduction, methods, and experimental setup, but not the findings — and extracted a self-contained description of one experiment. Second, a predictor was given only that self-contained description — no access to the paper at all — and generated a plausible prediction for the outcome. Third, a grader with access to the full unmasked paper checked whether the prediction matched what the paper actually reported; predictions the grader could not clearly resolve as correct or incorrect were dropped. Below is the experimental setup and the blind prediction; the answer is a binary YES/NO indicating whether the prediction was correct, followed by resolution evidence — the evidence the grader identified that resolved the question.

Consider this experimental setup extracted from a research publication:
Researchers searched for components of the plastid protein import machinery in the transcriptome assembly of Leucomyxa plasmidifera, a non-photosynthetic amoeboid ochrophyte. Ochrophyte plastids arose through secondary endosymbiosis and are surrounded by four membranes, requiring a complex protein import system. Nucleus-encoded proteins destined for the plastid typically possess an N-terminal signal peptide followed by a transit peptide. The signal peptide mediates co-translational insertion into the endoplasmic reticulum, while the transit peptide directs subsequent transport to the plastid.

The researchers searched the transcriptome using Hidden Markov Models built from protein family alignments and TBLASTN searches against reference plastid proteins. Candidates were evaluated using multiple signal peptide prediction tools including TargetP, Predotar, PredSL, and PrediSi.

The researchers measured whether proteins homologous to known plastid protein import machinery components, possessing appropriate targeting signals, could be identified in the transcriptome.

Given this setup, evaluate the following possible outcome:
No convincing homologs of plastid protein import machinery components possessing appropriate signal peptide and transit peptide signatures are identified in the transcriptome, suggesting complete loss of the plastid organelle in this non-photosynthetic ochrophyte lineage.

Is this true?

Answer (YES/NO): NO